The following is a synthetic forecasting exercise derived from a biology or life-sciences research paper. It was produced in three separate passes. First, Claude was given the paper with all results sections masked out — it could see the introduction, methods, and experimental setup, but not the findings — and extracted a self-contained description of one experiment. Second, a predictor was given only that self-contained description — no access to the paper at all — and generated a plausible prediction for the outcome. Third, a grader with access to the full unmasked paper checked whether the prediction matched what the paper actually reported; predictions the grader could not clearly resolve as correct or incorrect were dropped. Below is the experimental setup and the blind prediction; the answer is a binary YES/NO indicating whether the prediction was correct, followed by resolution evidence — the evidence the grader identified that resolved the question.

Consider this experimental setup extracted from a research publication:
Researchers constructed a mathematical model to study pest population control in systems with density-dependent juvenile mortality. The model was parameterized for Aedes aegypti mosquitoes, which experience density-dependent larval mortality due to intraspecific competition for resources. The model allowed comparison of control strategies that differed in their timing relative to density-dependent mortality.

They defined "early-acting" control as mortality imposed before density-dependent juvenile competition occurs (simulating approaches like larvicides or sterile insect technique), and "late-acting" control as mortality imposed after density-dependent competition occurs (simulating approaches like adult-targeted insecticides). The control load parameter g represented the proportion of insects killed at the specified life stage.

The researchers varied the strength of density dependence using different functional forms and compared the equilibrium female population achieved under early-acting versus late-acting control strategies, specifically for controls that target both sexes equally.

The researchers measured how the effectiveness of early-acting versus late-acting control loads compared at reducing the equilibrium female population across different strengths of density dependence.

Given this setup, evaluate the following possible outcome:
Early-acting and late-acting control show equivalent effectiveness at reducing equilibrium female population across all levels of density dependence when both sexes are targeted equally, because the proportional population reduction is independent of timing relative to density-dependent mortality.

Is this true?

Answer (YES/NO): NO